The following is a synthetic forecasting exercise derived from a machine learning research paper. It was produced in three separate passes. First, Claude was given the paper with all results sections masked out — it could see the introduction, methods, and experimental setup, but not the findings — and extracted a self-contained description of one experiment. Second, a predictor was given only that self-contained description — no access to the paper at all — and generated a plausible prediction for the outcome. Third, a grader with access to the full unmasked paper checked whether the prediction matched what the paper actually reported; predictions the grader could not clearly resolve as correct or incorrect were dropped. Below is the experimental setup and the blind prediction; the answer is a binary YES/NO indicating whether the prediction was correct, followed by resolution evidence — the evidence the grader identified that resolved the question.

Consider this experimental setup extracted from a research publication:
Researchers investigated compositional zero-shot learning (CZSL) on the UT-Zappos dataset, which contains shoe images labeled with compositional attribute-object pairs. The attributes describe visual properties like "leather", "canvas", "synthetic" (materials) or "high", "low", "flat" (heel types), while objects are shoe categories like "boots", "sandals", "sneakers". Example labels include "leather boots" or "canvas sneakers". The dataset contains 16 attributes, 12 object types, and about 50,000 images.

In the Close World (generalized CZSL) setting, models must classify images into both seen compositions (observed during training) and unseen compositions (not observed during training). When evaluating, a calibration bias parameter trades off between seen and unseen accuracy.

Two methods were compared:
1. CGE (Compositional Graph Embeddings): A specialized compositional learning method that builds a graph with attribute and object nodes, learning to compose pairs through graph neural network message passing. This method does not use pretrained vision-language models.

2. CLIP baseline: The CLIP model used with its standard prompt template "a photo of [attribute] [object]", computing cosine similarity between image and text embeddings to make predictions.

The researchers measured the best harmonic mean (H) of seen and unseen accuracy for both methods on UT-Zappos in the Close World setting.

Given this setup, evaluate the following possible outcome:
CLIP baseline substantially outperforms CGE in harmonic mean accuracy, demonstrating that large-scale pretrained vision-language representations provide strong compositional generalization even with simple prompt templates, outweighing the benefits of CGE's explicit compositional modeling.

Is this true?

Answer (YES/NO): NO